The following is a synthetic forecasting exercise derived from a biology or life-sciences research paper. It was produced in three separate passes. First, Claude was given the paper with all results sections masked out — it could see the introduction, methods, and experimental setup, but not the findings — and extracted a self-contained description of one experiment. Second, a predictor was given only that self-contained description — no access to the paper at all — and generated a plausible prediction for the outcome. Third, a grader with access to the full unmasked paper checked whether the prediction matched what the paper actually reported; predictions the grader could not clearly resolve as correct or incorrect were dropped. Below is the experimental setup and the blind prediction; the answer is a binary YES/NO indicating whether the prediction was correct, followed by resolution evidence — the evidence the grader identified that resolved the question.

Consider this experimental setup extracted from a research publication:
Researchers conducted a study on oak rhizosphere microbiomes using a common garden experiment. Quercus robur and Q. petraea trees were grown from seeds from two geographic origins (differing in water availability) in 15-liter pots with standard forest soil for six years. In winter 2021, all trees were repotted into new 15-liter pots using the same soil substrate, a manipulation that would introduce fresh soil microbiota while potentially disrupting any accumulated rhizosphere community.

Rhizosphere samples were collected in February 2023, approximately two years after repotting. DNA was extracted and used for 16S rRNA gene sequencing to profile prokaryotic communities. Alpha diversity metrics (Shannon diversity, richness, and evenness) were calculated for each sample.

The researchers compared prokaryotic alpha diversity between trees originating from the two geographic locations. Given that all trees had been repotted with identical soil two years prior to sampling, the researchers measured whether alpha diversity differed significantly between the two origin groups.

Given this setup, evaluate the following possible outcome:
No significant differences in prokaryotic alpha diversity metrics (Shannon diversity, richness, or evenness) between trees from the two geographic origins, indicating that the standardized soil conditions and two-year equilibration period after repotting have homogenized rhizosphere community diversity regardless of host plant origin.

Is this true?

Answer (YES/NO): NO